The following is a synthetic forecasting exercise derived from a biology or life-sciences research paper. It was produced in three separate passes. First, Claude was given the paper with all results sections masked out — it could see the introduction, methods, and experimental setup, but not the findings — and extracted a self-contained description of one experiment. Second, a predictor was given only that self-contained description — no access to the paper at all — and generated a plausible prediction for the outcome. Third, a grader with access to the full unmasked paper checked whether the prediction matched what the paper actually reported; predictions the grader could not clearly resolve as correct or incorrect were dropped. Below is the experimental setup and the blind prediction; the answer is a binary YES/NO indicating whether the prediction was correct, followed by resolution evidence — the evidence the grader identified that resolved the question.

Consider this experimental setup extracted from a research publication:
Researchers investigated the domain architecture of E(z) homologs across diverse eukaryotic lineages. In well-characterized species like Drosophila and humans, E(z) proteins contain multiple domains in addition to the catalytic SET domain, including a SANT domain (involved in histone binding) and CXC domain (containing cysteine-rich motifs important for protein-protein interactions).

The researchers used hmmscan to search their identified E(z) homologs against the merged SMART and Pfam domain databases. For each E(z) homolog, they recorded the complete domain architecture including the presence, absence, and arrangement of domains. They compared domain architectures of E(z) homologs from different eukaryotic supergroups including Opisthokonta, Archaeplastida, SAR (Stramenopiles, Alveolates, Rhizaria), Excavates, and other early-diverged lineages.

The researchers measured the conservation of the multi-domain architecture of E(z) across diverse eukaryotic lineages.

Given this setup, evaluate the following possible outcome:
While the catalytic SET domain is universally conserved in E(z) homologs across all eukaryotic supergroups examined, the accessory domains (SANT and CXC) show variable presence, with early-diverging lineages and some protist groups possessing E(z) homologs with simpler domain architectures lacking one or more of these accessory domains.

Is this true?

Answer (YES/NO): YES